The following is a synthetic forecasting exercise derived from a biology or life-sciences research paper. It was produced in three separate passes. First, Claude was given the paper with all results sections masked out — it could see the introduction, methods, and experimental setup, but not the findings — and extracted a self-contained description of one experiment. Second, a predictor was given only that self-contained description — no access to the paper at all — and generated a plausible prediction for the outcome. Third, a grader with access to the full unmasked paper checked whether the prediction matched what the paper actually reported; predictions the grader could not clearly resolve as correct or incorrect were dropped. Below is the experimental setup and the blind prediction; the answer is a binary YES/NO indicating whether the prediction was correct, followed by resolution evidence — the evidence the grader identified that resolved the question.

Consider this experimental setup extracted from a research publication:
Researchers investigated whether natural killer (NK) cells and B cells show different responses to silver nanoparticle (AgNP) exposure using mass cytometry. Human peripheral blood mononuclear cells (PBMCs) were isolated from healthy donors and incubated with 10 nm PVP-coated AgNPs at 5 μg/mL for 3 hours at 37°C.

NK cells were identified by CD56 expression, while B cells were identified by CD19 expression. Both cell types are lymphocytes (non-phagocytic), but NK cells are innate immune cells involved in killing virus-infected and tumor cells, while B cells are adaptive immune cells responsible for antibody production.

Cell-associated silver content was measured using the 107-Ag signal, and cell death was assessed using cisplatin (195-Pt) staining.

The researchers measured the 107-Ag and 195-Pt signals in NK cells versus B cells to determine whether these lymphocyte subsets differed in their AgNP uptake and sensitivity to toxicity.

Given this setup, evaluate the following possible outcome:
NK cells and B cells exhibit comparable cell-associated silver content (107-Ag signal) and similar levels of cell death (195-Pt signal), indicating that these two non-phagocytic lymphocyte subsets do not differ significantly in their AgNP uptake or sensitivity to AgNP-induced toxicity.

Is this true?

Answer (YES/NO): YES